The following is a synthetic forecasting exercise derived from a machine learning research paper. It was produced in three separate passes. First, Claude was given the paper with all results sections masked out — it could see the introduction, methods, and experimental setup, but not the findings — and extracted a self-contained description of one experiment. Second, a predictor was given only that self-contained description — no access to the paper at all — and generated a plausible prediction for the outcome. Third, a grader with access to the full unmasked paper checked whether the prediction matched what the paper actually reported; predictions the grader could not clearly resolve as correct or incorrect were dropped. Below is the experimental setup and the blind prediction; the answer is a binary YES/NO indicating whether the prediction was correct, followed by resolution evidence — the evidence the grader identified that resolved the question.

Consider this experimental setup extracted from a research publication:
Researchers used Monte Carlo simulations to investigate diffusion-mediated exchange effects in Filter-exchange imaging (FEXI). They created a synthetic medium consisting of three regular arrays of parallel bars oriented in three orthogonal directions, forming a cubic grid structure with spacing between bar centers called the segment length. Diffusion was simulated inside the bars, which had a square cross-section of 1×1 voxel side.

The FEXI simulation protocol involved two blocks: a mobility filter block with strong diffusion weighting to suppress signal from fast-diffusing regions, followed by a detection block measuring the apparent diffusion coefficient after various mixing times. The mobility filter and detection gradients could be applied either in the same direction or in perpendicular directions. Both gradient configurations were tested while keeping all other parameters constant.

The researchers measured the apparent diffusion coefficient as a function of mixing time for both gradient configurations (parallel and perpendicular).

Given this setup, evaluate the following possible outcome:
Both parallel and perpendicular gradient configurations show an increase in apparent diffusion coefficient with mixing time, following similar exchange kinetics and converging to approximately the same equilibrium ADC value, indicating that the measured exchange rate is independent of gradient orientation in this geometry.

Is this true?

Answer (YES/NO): NO